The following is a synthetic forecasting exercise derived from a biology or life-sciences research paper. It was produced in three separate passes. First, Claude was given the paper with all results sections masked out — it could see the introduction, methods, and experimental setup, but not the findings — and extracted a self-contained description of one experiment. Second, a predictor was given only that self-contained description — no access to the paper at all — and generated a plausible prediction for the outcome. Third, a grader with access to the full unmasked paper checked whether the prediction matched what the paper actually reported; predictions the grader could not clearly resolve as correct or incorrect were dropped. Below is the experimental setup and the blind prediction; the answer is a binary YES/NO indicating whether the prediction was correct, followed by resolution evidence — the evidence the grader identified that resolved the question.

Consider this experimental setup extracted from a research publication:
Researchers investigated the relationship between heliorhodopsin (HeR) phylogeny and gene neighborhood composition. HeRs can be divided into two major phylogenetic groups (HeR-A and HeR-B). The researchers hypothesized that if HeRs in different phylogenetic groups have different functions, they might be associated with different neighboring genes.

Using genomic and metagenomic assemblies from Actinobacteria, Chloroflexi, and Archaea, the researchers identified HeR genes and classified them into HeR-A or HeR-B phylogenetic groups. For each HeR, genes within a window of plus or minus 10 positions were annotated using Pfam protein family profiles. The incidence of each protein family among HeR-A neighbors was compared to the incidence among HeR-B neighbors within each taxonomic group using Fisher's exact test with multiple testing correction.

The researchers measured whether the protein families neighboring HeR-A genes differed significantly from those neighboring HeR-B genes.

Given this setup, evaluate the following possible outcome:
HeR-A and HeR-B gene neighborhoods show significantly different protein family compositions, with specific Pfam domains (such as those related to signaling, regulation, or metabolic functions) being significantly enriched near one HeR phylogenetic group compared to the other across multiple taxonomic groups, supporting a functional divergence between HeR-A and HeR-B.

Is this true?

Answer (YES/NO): NO